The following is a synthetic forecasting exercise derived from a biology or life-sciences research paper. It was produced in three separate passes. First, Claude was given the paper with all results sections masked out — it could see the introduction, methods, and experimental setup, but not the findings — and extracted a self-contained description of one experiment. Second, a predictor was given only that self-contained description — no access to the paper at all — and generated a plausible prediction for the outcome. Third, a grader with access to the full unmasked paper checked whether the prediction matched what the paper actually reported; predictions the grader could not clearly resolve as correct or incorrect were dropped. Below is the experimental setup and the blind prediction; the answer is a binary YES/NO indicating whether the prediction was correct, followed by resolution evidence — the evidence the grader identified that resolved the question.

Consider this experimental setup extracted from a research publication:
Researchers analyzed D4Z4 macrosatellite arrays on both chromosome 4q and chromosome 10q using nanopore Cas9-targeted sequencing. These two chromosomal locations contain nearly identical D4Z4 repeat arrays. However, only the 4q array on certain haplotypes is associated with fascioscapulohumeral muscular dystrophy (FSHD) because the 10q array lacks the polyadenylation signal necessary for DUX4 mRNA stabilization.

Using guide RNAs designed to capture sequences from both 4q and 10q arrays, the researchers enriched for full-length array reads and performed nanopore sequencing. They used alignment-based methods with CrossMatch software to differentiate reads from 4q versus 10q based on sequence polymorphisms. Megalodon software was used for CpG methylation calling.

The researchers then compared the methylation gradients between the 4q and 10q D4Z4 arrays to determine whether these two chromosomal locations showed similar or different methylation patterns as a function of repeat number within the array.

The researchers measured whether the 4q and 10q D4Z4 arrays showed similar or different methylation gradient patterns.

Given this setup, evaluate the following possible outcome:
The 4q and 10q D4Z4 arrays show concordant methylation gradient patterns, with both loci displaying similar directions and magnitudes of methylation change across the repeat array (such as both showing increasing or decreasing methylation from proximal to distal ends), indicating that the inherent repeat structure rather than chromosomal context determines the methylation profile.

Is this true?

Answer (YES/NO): YES